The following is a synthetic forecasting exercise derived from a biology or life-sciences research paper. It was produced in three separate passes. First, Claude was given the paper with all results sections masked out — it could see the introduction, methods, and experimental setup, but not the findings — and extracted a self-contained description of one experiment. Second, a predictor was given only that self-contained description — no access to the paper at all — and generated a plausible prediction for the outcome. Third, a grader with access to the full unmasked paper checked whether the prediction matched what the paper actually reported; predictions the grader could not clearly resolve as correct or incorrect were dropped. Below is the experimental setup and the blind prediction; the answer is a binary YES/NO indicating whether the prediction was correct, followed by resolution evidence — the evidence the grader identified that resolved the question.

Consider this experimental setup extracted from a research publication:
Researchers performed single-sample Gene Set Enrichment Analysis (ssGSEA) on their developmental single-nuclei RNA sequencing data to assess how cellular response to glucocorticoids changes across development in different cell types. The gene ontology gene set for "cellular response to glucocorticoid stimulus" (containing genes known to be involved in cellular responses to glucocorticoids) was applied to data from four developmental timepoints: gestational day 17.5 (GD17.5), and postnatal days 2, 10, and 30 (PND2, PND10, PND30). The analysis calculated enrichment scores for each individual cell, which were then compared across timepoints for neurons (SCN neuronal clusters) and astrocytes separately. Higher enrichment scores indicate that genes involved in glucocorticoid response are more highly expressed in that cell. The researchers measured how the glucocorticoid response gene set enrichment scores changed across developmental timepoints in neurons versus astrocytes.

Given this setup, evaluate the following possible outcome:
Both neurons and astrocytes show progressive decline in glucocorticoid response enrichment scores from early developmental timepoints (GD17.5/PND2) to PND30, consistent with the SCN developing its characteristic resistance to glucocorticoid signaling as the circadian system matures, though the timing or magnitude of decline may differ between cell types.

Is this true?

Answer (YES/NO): NO